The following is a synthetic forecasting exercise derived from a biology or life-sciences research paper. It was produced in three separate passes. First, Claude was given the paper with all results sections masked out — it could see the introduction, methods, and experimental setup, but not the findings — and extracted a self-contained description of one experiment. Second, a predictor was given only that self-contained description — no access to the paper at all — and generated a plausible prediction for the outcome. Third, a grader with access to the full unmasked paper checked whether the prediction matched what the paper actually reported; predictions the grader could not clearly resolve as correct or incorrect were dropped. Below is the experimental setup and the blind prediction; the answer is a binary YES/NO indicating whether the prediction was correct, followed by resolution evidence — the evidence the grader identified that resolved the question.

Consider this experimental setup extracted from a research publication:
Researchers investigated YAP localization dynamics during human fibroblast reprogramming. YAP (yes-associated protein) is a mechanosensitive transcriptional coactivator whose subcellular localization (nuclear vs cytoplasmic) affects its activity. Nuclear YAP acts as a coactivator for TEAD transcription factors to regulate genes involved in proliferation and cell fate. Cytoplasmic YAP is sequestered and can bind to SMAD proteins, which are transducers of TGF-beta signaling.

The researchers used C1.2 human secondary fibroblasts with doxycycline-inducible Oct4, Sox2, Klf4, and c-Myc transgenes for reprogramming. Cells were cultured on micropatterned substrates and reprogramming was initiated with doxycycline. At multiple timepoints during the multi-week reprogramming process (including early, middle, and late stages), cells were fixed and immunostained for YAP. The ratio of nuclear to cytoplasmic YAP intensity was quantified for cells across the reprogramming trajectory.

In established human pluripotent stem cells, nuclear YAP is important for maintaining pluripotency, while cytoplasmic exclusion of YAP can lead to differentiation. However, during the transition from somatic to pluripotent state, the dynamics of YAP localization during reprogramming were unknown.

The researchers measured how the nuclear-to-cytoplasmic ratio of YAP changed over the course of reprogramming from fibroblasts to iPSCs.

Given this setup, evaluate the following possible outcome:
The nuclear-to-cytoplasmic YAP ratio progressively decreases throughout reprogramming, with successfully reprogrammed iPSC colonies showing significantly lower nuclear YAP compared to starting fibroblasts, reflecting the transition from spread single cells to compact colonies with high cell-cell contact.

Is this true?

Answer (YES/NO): NO